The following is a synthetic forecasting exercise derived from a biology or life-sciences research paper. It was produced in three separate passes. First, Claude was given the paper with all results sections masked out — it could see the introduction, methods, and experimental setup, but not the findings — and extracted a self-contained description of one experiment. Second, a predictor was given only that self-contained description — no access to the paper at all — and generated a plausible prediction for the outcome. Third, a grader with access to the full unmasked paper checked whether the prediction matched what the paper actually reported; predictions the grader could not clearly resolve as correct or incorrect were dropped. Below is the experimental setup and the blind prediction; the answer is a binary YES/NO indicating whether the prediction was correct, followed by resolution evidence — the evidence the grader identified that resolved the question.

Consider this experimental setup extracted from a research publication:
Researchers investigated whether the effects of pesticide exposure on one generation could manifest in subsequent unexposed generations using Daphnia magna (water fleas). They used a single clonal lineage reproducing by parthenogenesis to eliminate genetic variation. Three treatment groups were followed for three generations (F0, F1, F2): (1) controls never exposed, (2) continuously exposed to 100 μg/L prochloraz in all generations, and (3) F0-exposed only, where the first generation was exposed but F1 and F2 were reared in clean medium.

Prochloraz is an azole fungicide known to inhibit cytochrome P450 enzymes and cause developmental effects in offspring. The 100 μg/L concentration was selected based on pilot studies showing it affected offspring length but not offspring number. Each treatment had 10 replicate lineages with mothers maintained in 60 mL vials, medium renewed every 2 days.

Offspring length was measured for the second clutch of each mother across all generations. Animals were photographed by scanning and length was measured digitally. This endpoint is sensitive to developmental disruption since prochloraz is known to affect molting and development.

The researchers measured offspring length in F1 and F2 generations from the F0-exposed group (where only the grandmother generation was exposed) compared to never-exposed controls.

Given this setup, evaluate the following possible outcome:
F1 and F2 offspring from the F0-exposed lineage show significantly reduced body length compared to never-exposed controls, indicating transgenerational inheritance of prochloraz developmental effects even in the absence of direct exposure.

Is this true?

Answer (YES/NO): NO